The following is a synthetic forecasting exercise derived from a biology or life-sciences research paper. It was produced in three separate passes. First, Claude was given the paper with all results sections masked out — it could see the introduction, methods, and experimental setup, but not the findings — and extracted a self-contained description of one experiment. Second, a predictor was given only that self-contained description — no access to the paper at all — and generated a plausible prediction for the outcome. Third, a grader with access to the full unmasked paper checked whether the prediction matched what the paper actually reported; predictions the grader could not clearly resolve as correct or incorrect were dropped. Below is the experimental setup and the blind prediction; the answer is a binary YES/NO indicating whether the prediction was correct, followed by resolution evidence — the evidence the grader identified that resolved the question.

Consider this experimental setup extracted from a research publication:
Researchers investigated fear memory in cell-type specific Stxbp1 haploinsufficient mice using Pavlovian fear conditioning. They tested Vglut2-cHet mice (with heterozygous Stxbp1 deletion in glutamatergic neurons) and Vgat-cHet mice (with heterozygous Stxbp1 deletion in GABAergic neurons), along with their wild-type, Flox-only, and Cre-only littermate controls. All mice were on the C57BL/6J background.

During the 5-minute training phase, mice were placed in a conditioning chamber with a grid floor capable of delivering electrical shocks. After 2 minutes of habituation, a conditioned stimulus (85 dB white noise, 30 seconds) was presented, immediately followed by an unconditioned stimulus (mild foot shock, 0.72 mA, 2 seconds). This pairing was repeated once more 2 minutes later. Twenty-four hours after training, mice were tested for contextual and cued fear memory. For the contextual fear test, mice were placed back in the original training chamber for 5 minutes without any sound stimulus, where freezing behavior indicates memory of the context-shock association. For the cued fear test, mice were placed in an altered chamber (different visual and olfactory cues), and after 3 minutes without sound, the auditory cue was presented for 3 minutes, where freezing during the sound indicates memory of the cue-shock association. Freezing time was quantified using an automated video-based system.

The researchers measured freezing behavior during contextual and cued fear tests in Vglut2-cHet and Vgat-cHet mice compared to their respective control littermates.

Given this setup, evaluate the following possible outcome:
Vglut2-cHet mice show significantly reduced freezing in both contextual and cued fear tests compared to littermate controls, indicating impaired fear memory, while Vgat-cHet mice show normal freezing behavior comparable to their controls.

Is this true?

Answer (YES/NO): NO